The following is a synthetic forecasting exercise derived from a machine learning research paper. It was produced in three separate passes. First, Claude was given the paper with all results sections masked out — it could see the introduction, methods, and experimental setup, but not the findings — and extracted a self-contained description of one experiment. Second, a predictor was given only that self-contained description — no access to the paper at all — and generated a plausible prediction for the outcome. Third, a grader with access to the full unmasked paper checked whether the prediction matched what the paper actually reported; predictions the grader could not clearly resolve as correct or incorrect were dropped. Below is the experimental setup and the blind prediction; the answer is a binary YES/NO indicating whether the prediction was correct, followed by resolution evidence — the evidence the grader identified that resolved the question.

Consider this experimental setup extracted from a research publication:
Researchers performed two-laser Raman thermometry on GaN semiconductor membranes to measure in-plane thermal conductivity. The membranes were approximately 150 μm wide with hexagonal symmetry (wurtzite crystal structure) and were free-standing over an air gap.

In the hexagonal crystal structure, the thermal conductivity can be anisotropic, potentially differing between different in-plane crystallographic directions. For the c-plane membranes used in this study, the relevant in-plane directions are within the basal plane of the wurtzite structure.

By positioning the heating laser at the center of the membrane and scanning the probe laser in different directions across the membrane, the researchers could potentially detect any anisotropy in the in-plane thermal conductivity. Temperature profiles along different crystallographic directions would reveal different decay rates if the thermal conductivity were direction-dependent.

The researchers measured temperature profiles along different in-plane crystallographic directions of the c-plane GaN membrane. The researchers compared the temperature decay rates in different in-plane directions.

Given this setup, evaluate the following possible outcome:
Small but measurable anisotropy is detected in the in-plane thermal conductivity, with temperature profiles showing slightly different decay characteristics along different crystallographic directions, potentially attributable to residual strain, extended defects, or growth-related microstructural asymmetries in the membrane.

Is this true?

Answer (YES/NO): NO